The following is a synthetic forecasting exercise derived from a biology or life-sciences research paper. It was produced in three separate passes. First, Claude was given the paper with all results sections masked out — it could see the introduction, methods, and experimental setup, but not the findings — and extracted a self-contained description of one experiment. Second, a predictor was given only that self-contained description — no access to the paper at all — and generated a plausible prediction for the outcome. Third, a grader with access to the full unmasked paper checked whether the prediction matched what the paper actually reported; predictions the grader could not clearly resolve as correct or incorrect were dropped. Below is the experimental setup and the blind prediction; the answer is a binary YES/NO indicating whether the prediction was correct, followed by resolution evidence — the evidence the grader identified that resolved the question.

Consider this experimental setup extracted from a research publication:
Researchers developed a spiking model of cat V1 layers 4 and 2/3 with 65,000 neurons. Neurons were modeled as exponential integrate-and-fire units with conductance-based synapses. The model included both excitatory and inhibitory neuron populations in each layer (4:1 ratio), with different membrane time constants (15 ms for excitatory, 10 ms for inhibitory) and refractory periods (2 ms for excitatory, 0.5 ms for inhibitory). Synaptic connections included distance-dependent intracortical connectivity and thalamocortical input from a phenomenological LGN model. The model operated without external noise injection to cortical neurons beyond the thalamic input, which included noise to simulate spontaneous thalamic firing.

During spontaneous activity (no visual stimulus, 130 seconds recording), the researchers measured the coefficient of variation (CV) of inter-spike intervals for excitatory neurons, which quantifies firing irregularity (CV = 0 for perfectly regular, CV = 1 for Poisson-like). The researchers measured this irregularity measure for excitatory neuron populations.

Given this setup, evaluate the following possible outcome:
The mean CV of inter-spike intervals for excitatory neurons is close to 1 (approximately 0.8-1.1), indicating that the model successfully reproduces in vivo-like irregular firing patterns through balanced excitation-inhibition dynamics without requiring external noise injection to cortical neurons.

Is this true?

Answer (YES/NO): YES